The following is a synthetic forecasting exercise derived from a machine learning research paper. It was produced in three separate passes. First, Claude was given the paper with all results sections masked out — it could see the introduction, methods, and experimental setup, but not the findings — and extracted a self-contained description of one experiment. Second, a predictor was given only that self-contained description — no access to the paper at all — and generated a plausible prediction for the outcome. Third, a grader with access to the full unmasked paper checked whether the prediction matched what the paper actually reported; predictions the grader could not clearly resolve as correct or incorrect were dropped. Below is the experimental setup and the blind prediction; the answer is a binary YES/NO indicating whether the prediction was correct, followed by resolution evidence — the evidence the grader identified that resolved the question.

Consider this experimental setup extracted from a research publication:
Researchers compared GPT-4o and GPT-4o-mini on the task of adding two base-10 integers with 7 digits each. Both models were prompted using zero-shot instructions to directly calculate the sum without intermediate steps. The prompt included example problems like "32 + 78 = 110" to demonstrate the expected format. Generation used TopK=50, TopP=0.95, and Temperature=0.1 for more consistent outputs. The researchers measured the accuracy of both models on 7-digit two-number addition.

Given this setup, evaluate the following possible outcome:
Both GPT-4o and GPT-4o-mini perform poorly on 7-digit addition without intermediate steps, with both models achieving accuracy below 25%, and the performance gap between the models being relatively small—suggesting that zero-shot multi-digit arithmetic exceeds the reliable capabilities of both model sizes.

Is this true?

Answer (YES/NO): NO